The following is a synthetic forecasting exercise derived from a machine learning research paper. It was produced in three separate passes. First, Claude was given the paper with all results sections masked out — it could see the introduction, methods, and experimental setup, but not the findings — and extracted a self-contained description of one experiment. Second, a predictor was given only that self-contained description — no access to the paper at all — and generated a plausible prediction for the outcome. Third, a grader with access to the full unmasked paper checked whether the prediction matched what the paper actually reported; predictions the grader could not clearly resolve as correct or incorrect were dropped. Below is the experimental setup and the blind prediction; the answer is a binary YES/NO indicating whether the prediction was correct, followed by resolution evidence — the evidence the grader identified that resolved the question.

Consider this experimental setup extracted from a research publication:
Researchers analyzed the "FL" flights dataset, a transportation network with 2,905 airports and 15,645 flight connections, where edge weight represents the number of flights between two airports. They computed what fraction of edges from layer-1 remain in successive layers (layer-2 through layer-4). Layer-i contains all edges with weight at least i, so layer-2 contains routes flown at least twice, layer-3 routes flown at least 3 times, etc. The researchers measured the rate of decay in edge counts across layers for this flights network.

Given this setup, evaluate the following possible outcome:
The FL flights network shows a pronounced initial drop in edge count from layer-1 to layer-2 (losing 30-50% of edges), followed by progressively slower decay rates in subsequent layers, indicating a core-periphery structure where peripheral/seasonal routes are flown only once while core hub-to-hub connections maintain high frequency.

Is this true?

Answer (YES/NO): NO